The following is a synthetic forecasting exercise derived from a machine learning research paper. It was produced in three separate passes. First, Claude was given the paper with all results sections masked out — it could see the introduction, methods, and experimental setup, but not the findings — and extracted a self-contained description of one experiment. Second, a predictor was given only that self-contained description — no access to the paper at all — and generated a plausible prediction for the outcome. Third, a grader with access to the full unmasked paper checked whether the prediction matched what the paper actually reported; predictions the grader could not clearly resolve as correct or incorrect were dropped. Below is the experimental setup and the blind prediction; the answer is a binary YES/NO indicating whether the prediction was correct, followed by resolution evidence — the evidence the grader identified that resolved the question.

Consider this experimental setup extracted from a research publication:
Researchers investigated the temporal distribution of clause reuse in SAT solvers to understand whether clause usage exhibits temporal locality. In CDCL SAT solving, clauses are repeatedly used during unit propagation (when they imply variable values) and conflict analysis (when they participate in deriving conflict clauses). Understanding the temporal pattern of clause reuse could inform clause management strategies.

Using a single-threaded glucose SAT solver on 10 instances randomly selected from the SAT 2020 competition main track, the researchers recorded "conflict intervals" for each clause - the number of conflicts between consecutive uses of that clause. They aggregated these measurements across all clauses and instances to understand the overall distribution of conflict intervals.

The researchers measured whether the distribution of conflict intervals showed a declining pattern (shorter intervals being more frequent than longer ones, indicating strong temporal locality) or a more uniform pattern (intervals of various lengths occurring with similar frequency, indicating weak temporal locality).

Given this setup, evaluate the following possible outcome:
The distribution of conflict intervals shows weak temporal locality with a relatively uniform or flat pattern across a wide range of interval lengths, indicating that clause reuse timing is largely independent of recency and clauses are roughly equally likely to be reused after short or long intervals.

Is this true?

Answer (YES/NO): NO